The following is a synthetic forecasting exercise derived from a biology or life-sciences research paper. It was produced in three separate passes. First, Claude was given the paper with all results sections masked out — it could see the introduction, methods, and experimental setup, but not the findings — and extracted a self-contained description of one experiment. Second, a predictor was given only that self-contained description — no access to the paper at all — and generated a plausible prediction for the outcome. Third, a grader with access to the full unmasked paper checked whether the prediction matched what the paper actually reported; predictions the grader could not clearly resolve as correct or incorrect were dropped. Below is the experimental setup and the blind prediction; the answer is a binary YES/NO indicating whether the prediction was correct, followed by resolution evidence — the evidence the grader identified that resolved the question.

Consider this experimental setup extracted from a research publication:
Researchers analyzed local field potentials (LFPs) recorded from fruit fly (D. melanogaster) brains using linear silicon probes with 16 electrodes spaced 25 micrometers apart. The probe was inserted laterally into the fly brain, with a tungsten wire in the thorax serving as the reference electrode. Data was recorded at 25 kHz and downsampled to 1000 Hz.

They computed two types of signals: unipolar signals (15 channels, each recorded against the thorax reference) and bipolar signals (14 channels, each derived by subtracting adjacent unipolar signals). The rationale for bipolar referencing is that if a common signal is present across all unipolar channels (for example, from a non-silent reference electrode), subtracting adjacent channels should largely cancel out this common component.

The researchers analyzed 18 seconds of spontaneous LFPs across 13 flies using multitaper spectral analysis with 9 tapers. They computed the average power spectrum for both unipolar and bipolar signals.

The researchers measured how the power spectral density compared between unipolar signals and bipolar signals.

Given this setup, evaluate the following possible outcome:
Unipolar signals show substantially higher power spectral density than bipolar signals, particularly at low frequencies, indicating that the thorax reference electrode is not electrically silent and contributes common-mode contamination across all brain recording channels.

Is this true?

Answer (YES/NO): YES